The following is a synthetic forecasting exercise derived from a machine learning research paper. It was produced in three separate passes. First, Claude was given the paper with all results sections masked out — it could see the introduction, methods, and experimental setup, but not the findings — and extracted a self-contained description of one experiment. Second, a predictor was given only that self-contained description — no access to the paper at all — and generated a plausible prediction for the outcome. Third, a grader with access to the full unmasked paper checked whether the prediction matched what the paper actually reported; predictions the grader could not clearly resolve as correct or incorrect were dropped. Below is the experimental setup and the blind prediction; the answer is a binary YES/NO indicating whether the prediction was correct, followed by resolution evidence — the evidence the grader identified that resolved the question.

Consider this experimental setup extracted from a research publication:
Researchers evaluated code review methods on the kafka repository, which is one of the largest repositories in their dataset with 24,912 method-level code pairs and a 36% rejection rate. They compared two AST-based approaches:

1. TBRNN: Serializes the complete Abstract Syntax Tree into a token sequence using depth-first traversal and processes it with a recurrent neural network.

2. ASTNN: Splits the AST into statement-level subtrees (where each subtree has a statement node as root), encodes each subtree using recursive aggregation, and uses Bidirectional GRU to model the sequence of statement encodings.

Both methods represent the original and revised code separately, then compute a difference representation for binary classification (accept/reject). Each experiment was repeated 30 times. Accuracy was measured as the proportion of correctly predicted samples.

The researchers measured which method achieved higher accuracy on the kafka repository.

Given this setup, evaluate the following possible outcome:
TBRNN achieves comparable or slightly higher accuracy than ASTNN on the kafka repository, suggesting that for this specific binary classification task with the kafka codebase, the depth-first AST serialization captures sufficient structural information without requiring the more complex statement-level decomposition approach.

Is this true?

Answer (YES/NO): NO